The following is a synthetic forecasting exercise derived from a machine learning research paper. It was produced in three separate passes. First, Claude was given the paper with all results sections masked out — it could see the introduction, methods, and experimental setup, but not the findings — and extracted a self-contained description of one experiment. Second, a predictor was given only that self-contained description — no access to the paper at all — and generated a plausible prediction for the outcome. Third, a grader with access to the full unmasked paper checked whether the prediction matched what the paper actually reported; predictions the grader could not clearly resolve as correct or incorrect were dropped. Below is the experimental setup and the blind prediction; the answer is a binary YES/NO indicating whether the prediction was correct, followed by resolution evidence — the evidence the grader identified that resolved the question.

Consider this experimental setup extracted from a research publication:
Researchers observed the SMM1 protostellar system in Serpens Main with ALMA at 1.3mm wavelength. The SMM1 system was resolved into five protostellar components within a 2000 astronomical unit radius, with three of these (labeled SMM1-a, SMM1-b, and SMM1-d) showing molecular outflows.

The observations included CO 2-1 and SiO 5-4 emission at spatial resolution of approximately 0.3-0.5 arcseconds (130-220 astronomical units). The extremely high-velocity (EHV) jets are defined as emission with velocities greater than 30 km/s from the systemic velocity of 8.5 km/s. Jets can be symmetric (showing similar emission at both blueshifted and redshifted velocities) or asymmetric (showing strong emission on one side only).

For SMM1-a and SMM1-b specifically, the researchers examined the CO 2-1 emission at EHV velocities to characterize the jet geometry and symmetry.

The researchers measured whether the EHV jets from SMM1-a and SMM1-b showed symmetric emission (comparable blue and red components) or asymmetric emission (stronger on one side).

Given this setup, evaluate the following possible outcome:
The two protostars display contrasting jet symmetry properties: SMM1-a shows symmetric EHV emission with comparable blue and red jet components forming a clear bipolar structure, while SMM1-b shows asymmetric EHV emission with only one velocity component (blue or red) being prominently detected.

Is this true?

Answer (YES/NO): NO